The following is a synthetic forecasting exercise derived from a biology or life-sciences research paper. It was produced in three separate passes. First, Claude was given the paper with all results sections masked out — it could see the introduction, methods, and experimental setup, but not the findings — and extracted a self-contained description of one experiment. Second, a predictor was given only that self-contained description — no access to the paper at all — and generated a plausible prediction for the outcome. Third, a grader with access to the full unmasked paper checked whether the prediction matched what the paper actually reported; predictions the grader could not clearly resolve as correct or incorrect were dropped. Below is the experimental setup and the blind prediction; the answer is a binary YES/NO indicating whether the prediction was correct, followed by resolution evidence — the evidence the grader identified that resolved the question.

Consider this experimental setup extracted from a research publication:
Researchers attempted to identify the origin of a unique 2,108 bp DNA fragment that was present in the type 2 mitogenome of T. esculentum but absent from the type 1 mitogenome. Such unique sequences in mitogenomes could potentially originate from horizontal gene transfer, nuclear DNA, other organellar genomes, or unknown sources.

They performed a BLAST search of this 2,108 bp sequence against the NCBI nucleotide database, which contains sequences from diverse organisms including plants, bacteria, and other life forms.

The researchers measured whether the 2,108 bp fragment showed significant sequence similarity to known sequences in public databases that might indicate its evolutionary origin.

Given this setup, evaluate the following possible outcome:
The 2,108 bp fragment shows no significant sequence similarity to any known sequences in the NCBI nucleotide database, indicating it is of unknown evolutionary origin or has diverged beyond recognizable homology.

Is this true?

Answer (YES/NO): NO